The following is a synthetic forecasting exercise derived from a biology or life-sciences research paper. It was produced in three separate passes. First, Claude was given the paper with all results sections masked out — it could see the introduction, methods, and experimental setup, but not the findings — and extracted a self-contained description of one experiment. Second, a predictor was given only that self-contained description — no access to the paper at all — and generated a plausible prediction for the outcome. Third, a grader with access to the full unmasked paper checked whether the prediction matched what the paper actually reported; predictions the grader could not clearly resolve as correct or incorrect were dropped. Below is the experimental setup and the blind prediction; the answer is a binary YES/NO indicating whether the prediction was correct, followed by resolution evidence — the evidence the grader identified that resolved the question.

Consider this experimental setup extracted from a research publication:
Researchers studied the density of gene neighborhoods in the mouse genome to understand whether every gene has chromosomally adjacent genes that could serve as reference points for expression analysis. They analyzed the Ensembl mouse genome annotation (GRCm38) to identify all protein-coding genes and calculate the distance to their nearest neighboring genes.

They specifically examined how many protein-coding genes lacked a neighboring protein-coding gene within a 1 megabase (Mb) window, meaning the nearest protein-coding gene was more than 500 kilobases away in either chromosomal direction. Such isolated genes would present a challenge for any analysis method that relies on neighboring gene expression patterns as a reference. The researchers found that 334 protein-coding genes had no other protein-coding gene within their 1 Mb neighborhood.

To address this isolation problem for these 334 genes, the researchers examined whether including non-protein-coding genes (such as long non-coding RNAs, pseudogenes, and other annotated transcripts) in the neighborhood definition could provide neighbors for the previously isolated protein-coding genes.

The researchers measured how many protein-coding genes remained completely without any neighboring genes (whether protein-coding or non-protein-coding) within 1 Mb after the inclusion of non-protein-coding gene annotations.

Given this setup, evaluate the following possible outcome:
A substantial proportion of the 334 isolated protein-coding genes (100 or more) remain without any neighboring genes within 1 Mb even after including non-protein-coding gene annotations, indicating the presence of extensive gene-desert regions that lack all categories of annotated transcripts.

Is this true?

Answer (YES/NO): NO